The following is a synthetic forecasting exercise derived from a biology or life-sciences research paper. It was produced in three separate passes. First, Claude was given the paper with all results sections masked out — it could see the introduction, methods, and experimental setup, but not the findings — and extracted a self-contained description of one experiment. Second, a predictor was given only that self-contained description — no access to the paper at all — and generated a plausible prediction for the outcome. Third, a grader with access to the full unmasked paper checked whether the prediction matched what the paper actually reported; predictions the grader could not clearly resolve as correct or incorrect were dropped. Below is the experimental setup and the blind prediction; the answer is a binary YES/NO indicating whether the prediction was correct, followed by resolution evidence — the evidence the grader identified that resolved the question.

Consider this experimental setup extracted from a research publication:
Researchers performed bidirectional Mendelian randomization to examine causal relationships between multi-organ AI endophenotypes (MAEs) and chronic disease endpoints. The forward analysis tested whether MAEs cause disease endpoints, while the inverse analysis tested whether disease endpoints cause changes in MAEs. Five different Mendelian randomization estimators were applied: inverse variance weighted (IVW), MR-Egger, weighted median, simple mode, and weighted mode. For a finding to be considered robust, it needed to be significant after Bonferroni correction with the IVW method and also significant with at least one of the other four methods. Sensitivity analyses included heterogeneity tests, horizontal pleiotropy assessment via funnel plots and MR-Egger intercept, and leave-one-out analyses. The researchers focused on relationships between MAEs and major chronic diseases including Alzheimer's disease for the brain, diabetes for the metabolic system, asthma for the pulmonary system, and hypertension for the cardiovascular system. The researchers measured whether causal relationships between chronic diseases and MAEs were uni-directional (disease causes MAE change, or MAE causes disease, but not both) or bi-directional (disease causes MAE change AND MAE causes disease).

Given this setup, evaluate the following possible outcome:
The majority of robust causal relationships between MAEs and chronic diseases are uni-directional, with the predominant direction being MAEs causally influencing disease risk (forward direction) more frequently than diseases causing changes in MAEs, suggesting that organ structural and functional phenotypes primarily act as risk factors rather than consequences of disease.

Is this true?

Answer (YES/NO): NO